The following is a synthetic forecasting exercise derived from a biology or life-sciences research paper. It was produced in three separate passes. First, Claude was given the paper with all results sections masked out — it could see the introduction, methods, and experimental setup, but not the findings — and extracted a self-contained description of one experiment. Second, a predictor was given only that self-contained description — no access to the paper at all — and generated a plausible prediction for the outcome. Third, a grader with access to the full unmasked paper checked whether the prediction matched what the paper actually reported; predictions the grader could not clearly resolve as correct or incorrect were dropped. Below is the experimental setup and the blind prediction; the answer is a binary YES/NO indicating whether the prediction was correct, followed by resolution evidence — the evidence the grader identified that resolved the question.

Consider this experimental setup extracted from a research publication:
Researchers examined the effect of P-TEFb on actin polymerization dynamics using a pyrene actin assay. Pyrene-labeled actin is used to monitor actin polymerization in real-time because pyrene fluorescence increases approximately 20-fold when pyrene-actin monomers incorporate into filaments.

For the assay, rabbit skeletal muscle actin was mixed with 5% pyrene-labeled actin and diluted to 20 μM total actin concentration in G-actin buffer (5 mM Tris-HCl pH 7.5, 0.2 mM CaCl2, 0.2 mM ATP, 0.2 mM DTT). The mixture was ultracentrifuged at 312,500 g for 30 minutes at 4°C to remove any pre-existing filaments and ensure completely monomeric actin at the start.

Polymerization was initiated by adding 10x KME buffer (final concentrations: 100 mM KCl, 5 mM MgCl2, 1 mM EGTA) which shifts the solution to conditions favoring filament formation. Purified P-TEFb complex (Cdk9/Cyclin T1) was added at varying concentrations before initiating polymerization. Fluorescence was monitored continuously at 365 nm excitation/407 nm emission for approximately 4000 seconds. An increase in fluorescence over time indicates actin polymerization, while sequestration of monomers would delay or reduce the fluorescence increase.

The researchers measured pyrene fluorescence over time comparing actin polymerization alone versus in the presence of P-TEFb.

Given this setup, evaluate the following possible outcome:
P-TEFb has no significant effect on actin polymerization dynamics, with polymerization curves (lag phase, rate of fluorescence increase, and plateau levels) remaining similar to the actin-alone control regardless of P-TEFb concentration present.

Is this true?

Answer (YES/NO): NO